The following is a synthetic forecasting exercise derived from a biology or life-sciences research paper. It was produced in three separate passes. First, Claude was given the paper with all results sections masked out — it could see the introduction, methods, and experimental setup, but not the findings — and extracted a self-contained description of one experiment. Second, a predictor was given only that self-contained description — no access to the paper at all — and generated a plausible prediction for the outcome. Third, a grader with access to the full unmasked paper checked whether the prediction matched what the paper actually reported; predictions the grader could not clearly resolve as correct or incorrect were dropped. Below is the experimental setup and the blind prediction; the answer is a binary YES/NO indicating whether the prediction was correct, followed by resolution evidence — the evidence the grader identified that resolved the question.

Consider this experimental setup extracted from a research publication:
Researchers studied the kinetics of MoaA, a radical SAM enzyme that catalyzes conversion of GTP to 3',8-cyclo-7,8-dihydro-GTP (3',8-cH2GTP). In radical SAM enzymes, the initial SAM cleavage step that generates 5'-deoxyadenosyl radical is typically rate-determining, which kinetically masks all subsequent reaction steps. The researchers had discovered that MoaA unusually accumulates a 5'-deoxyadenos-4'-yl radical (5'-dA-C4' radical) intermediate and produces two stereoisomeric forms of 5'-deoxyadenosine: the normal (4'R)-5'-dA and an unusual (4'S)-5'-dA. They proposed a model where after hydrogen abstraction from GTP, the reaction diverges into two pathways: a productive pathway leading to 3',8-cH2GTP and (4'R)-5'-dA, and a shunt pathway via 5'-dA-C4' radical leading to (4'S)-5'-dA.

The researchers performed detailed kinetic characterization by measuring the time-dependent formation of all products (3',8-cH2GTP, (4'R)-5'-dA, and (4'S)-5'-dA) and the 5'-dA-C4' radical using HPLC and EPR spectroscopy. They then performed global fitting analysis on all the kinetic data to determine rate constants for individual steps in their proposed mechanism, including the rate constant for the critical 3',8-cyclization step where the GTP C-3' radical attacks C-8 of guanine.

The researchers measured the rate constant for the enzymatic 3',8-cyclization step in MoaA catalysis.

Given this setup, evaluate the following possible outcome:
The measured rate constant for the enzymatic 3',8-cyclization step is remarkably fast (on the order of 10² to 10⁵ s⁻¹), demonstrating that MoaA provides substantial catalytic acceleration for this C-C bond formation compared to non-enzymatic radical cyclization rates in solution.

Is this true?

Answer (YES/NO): NO